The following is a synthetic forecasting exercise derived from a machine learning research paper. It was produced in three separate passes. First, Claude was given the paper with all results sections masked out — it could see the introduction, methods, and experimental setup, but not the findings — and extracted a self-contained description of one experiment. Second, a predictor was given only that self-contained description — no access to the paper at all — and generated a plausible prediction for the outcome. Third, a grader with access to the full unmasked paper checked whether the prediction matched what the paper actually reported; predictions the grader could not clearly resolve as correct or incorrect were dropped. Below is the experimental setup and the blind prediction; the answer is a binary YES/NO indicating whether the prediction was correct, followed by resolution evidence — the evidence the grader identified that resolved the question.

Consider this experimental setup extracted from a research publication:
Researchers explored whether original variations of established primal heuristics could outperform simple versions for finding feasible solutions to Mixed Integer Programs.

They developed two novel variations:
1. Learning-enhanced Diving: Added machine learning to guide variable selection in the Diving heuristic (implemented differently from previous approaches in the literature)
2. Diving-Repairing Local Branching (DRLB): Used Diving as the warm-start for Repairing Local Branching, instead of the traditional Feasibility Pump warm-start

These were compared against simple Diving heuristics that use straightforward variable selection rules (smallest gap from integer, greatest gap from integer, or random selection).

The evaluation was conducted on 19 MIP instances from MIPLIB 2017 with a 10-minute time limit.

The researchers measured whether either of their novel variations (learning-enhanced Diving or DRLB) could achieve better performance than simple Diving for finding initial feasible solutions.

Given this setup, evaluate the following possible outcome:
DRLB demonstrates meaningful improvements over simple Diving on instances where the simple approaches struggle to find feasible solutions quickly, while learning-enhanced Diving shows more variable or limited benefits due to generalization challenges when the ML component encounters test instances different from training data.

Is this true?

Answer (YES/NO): NO